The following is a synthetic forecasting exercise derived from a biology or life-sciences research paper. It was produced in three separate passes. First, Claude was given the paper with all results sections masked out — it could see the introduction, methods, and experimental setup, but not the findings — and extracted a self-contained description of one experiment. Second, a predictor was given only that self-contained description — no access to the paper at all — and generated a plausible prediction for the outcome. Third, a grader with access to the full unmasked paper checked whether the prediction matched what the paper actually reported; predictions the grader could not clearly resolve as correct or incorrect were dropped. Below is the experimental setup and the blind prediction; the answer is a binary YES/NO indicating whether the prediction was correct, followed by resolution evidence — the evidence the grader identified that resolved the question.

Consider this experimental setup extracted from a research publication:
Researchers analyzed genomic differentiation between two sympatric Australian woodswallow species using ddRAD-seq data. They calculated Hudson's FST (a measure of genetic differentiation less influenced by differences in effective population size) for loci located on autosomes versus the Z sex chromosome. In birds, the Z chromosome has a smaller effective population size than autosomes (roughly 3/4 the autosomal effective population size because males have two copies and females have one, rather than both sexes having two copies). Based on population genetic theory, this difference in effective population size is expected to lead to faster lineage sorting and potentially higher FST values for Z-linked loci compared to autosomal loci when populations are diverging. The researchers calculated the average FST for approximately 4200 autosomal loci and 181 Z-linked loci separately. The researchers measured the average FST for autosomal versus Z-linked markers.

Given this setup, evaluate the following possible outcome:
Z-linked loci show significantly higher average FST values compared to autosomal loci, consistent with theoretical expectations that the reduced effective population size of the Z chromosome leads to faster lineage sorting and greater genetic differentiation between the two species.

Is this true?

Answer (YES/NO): NO